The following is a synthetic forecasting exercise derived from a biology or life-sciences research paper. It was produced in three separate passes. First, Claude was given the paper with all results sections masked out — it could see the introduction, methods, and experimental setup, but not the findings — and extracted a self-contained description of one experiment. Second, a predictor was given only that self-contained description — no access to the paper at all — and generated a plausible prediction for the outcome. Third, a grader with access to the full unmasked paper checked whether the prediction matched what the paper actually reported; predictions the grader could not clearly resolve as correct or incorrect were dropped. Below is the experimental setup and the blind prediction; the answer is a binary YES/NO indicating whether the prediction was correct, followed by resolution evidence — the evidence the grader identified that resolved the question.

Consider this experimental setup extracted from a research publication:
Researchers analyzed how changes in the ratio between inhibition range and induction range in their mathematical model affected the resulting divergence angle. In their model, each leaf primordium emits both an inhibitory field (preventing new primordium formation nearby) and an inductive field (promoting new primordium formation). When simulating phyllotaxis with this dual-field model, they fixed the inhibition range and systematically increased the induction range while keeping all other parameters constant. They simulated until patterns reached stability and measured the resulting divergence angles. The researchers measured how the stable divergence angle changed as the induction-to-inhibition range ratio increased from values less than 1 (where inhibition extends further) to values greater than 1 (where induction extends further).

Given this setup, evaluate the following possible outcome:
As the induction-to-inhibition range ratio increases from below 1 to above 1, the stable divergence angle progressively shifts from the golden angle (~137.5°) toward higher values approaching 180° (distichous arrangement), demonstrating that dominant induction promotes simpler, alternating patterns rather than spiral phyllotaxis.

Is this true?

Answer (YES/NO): NO